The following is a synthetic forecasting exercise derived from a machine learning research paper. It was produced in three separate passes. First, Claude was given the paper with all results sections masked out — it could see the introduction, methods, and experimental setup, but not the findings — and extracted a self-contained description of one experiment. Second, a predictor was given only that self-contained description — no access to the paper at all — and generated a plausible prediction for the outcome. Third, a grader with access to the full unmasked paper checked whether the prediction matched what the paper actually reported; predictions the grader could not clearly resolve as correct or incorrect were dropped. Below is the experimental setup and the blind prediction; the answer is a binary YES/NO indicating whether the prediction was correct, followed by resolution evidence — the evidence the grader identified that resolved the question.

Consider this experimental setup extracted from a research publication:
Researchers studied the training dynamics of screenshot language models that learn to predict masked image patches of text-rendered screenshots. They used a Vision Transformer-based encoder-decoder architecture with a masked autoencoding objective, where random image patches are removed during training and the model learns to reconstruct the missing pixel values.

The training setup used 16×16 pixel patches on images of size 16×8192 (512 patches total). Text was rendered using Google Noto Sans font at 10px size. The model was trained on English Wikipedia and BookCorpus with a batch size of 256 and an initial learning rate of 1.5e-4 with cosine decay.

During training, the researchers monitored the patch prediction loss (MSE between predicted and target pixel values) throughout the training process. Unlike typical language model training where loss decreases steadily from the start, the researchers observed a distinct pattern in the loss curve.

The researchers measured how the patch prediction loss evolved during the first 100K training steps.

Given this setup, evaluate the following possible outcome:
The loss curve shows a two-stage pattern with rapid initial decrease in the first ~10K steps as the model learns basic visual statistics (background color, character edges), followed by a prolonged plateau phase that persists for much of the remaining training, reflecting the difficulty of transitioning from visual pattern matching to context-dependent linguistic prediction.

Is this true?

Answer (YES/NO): NO